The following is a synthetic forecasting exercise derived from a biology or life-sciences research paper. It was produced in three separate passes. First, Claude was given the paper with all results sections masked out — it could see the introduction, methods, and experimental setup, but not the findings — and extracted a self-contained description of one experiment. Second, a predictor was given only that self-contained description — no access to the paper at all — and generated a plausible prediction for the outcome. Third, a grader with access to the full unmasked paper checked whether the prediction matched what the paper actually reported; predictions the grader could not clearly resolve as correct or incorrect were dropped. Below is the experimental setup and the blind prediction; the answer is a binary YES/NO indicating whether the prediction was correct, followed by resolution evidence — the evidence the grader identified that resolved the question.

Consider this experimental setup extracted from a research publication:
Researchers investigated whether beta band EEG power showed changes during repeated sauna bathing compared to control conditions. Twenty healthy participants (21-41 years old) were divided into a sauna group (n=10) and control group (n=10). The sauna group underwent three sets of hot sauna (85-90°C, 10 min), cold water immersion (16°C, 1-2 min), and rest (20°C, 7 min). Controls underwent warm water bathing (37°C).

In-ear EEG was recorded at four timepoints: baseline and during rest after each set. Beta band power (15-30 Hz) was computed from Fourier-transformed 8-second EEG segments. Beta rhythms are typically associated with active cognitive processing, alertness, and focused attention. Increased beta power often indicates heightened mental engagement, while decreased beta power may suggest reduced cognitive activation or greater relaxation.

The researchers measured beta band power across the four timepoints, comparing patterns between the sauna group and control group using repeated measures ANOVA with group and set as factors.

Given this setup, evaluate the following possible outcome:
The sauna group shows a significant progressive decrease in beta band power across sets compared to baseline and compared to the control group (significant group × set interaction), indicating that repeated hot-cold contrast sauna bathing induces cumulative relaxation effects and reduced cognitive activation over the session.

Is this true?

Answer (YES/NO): NO